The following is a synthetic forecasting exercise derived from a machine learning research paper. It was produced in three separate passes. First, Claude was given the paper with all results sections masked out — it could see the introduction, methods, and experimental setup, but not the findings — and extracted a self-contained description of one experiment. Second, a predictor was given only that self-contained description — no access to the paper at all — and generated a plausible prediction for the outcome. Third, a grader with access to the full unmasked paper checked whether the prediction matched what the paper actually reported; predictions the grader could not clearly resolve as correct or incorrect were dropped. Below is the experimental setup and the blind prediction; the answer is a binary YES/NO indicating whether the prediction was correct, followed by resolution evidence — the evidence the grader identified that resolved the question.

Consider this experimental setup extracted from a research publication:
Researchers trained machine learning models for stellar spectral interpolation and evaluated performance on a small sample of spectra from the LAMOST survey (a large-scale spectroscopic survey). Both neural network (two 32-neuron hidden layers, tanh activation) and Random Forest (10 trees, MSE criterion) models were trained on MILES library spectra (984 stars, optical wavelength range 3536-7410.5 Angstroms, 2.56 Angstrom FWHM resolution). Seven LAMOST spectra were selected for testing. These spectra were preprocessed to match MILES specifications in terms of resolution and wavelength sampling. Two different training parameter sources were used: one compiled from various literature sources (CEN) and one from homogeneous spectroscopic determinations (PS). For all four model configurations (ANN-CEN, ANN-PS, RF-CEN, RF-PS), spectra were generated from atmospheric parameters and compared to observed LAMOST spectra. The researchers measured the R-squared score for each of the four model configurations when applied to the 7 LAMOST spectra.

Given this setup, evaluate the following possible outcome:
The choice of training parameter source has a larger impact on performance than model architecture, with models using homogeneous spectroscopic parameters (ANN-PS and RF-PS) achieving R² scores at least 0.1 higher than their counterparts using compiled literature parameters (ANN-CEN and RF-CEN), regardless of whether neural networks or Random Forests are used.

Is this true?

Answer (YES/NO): NO